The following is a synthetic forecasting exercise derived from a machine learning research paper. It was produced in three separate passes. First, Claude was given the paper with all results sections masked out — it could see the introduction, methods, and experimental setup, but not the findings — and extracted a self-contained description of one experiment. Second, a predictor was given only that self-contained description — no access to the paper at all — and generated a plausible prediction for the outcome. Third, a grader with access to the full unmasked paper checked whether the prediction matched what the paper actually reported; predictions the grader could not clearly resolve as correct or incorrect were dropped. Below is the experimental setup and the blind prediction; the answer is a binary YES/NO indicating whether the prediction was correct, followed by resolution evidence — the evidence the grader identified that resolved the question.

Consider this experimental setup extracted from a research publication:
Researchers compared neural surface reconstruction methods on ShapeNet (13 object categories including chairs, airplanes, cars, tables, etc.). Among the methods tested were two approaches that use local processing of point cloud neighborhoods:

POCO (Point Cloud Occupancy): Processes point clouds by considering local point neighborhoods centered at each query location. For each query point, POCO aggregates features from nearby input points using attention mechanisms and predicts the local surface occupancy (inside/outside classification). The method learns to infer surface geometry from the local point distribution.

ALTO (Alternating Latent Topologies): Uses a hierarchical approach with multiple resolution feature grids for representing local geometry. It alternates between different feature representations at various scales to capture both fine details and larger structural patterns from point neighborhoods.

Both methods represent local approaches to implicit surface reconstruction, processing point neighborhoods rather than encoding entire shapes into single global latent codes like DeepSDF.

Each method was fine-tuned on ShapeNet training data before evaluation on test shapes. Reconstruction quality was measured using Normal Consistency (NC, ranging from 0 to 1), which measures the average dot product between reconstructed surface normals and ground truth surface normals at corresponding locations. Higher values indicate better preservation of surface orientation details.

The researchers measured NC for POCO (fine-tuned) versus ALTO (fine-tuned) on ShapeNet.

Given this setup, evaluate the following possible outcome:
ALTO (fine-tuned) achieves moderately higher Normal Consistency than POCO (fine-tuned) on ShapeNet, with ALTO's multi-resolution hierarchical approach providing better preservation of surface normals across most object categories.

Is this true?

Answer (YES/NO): NO